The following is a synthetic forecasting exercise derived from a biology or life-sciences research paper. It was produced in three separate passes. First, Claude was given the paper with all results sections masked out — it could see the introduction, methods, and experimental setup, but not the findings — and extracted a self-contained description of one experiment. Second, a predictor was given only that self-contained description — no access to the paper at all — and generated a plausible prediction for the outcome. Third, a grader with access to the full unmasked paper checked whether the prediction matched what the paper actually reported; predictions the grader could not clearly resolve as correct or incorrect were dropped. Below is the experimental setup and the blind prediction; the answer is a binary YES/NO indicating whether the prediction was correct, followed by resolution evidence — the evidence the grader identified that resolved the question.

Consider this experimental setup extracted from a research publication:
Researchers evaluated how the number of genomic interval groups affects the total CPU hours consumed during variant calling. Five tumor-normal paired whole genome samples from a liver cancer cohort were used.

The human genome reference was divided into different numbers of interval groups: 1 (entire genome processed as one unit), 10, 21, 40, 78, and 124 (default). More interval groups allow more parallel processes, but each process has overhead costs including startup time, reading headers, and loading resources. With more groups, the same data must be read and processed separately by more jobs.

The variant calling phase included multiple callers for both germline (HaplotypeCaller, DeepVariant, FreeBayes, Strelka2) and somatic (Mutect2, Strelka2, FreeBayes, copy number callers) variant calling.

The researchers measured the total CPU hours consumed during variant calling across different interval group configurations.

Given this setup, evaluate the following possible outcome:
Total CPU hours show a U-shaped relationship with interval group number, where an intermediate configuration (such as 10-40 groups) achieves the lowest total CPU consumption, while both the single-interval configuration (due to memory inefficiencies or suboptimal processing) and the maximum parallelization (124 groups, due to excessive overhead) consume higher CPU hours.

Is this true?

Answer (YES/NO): NO